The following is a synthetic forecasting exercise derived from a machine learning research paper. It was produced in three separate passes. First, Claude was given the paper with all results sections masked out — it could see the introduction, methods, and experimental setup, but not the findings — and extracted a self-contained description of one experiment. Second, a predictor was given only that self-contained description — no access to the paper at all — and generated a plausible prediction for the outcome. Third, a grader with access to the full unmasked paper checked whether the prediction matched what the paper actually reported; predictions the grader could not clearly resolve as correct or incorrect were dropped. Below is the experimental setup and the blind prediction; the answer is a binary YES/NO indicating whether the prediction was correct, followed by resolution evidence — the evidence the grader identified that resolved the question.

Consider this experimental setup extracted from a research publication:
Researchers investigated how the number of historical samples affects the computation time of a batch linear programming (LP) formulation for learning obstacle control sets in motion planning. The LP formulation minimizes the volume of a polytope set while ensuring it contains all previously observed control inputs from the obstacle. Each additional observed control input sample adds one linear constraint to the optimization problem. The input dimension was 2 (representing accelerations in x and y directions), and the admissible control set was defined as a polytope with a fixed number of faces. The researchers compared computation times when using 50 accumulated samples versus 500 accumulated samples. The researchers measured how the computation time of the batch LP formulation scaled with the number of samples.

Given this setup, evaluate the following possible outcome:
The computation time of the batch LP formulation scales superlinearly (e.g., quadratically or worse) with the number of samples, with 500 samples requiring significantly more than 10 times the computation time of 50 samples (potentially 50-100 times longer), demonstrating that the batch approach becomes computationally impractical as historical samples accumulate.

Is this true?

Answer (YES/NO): NO